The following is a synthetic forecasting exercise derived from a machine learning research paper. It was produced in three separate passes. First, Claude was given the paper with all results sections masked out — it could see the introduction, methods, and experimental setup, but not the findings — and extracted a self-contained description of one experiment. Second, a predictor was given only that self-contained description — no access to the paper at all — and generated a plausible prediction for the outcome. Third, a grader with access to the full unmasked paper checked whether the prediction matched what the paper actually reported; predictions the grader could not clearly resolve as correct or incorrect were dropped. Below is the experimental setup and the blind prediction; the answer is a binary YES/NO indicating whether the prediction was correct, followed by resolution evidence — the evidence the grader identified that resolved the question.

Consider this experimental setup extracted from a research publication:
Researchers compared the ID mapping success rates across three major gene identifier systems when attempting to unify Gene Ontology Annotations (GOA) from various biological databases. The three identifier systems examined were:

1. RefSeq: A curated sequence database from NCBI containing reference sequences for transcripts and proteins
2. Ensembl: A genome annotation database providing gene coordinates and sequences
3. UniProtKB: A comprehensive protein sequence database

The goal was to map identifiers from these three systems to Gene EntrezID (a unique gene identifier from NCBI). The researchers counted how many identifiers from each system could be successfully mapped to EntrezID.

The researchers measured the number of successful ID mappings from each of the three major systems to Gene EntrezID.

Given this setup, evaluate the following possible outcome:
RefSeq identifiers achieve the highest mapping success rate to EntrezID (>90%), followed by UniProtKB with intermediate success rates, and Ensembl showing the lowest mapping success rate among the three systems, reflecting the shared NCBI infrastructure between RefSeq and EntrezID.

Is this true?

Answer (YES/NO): NO